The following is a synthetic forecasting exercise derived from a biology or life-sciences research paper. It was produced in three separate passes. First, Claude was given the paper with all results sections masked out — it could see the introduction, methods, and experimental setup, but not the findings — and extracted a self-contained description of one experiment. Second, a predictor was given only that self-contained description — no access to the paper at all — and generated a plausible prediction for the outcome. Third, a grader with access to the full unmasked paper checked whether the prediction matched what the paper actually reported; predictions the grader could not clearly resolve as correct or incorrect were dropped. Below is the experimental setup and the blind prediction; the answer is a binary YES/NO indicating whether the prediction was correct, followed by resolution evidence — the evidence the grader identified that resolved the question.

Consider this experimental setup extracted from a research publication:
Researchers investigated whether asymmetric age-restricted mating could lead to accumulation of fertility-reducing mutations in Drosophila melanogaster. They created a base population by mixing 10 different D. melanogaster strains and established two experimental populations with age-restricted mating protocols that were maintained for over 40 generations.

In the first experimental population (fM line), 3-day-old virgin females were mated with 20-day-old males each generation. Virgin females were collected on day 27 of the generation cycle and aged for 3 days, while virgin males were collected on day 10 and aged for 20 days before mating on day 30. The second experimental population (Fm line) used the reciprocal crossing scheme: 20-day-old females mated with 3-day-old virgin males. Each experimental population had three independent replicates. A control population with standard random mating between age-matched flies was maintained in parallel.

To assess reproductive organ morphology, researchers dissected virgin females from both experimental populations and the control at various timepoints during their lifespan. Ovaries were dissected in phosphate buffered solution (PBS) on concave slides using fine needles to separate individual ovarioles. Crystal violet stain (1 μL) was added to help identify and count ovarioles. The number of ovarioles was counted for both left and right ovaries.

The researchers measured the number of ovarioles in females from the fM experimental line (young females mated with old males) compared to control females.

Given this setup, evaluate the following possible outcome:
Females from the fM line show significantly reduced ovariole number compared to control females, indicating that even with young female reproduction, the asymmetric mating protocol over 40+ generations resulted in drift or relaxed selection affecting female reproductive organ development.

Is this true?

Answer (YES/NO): YES